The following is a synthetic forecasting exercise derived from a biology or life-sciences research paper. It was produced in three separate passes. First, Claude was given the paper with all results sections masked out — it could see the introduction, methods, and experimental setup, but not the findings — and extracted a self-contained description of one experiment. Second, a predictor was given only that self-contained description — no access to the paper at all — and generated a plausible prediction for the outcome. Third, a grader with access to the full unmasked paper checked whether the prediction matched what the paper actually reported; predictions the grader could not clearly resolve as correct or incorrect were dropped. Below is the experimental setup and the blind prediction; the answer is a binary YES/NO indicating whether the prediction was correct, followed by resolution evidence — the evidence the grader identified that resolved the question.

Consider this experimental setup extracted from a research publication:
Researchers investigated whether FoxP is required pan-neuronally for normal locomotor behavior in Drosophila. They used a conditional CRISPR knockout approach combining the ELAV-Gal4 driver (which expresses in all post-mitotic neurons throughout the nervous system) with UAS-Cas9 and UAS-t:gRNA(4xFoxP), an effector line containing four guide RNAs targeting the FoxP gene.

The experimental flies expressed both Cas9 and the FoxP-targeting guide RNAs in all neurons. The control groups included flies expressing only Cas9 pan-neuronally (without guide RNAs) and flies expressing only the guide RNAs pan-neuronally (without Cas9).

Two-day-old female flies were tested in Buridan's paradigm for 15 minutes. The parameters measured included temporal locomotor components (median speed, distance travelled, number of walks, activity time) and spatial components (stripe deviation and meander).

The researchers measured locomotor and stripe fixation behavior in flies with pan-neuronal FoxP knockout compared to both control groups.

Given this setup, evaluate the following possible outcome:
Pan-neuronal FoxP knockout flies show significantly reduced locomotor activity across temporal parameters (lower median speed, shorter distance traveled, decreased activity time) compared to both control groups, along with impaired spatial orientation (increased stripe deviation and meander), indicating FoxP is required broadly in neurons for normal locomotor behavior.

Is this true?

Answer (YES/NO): NO